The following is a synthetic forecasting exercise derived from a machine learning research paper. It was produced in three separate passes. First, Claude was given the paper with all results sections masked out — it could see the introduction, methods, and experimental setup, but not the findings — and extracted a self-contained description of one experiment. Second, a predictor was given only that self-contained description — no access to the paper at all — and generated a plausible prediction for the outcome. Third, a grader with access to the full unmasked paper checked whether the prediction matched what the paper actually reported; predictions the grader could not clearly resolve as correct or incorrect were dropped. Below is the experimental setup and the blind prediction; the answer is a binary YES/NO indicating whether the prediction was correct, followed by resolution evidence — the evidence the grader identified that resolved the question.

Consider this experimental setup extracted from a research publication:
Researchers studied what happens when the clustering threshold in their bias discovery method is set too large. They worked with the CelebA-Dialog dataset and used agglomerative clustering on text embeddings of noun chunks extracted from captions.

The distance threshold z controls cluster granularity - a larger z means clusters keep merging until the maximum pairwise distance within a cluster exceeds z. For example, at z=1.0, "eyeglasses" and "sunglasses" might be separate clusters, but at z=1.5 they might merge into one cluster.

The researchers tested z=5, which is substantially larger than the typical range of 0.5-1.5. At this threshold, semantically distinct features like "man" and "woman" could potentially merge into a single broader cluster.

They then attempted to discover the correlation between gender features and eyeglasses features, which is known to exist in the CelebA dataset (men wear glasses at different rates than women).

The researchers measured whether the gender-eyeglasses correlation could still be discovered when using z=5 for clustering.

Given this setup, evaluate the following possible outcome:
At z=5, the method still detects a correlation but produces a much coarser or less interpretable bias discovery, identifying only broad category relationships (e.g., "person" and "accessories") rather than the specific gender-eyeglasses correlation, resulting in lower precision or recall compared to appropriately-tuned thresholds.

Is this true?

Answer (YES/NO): NO